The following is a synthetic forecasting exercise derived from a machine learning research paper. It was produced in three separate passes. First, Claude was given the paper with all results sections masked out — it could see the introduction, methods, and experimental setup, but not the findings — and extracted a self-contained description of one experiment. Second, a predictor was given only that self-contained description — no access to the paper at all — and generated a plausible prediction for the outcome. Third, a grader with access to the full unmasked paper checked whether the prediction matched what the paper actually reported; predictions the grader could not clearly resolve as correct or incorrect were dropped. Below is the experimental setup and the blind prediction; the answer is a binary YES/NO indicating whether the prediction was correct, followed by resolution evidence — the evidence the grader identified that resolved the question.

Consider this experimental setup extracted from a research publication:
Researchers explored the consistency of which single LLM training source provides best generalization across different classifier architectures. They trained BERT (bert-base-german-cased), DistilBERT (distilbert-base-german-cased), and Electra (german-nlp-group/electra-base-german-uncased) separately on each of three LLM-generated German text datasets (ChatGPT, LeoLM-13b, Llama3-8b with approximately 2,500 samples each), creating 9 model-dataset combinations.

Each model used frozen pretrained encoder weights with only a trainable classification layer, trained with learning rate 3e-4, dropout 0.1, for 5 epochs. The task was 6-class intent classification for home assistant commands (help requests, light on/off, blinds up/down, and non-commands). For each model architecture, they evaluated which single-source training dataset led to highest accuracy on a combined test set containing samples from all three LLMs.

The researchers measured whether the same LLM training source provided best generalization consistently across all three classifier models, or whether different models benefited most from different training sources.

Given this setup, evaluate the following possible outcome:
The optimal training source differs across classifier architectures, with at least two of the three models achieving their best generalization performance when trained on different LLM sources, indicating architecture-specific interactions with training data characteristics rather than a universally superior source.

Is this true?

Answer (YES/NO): NO